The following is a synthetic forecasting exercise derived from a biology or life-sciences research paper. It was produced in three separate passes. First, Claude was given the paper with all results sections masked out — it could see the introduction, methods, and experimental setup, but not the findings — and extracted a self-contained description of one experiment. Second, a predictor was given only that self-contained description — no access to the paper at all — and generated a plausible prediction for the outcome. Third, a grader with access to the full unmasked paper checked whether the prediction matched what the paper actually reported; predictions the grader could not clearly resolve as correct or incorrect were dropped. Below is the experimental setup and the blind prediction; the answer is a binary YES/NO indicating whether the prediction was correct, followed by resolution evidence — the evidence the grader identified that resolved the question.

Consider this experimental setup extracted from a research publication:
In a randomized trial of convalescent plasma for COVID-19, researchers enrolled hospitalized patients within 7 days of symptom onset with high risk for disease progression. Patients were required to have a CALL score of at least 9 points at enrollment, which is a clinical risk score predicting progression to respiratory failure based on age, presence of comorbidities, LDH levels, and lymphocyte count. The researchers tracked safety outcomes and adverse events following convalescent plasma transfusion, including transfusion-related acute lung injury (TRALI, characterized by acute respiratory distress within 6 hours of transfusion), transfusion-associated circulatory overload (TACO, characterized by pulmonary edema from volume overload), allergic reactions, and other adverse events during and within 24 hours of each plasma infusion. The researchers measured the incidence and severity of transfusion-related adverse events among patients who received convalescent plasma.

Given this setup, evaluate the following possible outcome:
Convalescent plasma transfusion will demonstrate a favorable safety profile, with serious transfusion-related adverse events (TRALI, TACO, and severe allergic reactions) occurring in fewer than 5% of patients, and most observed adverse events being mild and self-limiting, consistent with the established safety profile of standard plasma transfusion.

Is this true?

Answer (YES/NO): NO